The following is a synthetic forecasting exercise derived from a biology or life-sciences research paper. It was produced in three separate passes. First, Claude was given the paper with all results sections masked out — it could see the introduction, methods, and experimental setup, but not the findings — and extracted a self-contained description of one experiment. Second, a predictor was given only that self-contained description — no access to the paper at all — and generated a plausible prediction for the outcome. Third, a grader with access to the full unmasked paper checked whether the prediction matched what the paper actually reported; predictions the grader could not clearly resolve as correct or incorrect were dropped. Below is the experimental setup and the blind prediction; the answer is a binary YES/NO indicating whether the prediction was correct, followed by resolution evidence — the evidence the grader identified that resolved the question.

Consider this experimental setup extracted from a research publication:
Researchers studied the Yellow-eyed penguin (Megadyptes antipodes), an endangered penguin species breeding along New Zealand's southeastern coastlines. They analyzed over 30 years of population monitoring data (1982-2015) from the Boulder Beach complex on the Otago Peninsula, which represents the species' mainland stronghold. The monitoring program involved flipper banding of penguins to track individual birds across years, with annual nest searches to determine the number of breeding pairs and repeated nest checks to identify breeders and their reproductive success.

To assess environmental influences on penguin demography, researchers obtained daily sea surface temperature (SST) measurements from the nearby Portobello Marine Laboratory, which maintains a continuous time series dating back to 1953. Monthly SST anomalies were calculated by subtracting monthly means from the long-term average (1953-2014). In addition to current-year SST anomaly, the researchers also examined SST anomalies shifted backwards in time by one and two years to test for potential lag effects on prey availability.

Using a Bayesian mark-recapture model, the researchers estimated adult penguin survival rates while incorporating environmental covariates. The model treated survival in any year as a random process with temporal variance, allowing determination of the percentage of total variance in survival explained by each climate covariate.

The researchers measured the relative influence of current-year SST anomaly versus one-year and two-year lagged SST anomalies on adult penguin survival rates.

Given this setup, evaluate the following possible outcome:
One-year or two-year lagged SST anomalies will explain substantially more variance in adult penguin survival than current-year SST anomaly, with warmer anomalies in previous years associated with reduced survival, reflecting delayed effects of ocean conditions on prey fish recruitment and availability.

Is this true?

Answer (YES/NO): NO